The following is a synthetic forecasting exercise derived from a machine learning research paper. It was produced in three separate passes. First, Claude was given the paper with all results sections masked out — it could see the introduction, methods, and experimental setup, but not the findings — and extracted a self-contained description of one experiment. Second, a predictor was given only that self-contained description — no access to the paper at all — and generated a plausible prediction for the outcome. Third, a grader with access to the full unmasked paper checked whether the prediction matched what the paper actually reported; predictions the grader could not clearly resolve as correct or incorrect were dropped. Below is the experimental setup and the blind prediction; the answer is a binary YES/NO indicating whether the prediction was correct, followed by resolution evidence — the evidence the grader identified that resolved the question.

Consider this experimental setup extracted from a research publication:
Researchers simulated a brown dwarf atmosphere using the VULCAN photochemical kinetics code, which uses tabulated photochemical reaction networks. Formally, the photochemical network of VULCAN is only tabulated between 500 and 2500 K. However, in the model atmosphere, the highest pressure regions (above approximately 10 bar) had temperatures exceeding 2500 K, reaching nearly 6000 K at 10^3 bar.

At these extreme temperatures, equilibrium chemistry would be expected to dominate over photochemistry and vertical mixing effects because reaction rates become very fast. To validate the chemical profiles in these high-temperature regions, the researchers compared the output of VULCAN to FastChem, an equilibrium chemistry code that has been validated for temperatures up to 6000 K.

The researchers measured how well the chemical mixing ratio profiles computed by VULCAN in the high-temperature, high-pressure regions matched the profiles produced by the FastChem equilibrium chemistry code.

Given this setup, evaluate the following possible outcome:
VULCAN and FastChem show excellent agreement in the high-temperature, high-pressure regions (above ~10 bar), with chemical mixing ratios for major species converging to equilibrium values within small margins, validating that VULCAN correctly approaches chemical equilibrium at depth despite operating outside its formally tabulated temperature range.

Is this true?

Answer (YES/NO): YES